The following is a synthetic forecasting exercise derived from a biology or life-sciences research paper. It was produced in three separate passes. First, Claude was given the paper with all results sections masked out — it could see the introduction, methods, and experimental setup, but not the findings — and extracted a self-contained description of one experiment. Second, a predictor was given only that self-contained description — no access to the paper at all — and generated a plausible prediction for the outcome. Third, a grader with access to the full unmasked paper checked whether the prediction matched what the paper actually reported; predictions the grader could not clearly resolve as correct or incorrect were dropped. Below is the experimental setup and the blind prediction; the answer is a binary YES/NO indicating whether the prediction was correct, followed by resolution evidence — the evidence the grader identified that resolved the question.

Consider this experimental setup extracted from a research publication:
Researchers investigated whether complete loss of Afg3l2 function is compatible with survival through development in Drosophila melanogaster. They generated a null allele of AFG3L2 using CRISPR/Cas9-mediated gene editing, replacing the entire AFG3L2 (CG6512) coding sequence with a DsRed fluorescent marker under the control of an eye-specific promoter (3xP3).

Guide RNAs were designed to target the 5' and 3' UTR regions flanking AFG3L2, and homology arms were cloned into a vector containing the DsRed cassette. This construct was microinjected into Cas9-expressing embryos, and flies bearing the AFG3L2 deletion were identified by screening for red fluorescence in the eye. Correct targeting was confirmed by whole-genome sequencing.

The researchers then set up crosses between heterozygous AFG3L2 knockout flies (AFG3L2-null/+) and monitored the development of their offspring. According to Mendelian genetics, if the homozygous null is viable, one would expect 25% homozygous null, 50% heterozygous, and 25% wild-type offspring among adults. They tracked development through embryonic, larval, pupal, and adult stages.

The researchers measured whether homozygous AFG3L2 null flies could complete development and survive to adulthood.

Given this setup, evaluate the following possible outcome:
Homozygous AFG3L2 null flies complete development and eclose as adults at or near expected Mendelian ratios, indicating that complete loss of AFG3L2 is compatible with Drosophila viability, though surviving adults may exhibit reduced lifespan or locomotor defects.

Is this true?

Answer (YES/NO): NO